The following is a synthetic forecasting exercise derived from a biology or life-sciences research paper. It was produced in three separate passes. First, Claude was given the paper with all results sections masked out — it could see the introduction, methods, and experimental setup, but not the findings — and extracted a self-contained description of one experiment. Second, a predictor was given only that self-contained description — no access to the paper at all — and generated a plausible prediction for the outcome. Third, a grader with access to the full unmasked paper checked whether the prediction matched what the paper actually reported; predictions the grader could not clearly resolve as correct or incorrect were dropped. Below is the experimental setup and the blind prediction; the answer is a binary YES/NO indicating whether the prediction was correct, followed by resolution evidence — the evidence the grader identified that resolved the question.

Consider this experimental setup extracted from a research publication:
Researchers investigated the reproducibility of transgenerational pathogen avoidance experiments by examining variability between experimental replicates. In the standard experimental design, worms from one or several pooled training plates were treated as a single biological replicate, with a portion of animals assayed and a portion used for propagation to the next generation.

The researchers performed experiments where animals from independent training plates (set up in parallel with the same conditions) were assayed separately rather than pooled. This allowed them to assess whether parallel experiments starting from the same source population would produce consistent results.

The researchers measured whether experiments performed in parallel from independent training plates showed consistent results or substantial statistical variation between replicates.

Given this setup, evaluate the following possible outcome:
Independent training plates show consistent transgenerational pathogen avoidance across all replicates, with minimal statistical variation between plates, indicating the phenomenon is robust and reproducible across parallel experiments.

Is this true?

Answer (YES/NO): NO